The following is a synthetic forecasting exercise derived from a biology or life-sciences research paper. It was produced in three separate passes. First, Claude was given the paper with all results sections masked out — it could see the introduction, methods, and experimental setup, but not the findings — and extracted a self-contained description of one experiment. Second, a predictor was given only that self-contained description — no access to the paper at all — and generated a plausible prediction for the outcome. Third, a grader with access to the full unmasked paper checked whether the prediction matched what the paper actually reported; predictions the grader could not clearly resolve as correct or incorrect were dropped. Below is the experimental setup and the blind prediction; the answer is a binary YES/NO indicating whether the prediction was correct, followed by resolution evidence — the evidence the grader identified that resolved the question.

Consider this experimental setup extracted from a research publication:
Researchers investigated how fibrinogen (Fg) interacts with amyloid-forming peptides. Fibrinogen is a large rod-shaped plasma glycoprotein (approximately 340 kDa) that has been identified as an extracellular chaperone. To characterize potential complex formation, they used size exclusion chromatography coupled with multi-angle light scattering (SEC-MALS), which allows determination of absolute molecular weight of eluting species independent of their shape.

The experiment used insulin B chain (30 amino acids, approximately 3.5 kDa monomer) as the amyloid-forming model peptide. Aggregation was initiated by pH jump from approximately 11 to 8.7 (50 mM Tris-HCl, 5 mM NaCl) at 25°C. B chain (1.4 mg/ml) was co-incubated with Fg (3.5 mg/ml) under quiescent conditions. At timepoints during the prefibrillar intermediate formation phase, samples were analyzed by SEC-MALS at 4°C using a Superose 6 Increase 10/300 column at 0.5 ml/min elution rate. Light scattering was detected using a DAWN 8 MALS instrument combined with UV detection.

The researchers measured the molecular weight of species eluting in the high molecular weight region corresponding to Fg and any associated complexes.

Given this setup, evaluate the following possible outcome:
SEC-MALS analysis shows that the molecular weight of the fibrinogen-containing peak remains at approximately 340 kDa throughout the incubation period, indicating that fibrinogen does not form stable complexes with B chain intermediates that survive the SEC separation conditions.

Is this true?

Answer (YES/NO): NO